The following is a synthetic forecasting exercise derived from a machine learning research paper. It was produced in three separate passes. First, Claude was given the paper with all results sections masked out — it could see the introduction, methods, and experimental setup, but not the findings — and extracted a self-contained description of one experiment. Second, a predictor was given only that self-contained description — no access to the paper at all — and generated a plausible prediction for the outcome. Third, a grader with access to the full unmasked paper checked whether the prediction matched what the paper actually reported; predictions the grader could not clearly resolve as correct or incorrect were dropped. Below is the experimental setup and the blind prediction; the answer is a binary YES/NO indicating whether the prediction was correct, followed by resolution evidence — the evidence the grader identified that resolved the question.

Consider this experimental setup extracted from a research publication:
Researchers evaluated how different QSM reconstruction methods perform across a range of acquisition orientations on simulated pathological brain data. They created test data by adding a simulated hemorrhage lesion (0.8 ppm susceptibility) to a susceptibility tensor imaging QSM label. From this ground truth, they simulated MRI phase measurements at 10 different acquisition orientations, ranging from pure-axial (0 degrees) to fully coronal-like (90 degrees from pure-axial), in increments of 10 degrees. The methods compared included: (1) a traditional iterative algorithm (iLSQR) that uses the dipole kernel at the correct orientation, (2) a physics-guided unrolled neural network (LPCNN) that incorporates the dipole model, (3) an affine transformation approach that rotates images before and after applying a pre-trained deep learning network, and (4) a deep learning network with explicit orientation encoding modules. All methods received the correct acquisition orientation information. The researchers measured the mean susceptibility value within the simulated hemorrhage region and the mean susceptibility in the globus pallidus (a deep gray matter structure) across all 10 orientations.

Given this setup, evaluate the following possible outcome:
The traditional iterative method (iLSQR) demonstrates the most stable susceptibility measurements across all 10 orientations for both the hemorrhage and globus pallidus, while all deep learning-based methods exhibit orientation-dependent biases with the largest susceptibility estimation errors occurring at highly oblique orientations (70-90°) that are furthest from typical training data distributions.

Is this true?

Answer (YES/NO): NO